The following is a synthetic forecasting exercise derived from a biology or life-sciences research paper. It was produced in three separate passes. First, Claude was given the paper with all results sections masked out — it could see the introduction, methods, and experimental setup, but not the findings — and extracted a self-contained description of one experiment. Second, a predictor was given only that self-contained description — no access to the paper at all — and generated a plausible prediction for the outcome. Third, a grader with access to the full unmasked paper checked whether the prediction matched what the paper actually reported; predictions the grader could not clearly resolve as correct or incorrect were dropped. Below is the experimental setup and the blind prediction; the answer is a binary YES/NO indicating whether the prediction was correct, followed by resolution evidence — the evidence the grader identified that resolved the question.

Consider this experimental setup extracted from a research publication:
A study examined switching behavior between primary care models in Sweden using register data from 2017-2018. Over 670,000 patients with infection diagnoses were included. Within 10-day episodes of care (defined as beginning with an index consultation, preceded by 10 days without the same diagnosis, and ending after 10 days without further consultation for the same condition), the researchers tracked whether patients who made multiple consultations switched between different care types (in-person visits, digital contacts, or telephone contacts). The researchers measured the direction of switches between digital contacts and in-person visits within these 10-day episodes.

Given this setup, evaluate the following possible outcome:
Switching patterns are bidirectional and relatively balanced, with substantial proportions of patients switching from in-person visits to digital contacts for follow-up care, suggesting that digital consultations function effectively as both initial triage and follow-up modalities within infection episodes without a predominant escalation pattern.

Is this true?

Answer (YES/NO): NO